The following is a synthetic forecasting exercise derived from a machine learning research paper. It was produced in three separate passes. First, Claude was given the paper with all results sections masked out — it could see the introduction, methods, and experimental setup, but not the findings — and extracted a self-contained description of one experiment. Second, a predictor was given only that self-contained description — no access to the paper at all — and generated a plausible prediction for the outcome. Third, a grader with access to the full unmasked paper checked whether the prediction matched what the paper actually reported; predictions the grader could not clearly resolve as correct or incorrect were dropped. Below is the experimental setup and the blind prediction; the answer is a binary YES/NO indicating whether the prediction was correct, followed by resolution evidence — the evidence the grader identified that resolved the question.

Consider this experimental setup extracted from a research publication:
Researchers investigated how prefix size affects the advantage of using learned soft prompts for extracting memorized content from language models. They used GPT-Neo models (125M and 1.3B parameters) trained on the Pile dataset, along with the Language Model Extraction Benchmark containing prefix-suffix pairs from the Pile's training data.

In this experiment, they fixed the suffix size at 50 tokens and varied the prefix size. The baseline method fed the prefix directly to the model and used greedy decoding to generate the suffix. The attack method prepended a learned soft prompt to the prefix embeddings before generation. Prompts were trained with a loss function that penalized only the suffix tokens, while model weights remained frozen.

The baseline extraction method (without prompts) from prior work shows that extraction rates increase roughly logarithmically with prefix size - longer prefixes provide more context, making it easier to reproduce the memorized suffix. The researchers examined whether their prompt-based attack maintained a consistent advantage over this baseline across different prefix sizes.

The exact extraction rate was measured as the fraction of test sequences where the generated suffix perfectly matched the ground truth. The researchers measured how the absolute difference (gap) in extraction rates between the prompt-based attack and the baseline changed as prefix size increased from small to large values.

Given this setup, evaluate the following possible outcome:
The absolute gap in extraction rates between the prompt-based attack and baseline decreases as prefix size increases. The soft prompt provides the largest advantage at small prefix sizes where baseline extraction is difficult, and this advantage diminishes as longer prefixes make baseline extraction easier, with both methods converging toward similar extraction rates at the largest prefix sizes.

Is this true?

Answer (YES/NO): YES